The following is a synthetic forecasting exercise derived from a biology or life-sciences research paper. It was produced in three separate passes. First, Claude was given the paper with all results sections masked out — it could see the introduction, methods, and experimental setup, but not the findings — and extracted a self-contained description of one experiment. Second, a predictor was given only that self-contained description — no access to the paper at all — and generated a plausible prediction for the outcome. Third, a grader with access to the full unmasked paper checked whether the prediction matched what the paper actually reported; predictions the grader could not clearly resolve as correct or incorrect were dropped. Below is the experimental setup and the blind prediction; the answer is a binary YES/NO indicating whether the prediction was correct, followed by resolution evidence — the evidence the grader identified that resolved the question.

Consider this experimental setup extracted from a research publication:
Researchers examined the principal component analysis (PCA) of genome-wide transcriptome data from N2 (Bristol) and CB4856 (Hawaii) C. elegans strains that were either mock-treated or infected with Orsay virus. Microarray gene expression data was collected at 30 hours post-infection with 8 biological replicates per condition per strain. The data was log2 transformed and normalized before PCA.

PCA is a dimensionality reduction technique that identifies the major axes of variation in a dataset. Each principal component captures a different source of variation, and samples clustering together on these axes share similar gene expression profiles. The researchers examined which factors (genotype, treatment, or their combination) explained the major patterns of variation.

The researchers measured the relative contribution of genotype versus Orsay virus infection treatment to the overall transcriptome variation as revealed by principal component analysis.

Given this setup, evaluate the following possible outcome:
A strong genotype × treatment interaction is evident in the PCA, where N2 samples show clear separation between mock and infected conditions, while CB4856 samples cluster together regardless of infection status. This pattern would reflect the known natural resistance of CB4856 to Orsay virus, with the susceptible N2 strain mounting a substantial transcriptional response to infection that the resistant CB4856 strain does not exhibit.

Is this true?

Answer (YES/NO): NO